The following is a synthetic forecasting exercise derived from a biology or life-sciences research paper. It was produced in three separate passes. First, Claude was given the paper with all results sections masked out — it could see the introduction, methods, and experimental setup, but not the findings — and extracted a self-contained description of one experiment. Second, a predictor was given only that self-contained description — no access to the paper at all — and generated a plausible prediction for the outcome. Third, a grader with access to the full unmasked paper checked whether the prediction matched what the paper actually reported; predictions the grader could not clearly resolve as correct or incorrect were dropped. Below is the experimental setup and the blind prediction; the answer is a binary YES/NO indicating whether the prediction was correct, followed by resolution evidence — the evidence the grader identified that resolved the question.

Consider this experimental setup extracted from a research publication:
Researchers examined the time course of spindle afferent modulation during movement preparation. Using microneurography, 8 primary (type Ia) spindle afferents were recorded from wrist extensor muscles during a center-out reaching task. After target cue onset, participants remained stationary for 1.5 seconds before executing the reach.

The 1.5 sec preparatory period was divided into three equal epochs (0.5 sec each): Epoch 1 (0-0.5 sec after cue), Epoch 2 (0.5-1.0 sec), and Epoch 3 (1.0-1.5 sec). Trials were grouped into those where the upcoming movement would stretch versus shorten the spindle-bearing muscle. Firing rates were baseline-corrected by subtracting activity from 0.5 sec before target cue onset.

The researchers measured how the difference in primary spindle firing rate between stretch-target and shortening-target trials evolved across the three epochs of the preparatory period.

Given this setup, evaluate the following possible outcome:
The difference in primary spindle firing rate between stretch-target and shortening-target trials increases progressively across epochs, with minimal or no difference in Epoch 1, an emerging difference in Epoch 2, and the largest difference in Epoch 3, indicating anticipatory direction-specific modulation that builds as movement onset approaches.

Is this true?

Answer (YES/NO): NO